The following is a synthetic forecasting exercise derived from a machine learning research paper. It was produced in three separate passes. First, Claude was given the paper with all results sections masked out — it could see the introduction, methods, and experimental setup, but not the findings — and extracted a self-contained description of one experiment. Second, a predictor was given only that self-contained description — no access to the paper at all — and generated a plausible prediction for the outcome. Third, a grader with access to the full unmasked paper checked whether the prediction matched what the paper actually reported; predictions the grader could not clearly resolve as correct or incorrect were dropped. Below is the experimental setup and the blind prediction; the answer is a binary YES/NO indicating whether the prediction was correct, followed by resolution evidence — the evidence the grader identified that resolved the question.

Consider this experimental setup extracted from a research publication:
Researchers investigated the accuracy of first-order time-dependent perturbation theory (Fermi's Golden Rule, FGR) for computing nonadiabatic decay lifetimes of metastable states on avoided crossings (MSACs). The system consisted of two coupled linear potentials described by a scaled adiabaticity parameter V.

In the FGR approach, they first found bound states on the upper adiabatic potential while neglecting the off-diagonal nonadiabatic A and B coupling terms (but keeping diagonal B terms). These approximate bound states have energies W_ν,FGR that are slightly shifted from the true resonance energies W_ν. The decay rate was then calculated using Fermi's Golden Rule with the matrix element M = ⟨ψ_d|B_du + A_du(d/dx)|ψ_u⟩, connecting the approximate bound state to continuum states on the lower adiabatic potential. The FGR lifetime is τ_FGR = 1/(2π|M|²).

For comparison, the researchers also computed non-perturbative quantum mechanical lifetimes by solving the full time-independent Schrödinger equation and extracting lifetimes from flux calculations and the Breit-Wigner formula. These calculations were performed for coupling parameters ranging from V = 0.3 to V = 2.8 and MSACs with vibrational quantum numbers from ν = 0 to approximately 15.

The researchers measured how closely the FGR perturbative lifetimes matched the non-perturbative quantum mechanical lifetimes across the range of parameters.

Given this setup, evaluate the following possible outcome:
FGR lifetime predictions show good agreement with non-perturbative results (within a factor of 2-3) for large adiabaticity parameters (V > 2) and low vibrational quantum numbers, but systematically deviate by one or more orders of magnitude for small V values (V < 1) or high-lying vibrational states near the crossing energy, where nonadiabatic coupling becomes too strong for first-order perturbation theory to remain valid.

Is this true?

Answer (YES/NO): NO